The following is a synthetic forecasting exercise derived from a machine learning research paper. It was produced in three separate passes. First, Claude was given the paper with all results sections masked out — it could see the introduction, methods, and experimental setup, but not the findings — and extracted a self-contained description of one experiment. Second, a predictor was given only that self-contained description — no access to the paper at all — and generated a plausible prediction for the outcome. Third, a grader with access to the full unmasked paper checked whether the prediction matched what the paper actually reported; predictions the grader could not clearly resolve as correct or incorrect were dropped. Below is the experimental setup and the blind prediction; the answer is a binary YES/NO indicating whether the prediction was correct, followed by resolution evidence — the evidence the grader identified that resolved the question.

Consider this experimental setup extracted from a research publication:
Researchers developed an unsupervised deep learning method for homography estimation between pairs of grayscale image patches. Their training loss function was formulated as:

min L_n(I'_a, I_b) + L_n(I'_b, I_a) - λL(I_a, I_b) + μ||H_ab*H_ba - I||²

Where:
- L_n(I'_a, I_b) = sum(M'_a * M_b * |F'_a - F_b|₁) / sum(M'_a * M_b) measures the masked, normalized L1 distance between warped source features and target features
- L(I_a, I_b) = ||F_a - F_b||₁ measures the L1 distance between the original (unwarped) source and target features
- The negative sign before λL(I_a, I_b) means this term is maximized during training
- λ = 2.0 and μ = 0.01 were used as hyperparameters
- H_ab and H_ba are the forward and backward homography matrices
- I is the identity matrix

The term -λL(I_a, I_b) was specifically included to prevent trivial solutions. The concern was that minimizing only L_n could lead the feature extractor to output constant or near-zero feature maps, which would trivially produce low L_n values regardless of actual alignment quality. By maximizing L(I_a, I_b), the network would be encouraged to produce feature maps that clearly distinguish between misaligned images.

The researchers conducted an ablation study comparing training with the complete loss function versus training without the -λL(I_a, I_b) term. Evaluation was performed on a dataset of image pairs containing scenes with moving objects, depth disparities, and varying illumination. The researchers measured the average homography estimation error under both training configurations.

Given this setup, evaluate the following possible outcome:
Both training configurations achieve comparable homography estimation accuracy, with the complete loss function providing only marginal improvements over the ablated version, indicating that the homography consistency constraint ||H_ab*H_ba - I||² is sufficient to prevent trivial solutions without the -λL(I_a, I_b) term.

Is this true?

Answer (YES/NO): NO